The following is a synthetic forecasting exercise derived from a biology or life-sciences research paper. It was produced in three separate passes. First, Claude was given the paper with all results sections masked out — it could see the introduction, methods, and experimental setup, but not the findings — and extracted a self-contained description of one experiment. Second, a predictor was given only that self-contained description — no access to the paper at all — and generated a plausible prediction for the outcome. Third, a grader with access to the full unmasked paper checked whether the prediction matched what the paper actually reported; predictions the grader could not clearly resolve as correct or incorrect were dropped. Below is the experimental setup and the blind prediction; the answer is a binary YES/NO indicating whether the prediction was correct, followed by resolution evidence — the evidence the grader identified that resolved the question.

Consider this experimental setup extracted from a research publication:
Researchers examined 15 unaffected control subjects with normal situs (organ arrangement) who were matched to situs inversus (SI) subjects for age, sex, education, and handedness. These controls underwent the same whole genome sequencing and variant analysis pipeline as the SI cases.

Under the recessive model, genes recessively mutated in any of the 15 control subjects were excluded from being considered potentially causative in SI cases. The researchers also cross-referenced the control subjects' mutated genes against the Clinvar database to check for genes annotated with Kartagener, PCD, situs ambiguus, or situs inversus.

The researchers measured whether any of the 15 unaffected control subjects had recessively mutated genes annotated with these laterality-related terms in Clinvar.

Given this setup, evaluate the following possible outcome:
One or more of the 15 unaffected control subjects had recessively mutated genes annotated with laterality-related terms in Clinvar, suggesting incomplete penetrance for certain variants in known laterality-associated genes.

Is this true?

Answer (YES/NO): NO